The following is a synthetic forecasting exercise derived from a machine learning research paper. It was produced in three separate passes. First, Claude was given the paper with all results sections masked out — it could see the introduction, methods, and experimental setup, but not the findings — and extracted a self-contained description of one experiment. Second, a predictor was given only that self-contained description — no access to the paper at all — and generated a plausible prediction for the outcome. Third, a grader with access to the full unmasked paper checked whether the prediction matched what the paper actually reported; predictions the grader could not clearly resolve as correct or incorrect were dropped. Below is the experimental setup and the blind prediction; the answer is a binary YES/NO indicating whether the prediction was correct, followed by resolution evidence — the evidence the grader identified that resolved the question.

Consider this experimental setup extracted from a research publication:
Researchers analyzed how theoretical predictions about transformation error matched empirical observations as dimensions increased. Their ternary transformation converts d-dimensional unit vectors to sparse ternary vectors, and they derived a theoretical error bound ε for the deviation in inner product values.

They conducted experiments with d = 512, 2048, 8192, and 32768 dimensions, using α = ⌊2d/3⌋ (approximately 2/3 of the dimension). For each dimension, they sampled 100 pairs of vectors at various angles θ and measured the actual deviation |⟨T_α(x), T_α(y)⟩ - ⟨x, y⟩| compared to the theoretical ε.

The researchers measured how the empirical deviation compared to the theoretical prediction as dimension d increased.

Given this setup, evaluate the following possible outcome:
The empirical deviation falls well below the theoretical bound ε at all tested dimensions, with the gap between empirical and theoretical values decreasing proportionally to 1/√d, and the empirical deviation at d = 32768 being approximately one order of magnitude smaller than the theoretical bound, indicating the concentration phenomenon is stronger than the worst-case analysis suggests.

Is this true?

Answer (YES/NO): NO